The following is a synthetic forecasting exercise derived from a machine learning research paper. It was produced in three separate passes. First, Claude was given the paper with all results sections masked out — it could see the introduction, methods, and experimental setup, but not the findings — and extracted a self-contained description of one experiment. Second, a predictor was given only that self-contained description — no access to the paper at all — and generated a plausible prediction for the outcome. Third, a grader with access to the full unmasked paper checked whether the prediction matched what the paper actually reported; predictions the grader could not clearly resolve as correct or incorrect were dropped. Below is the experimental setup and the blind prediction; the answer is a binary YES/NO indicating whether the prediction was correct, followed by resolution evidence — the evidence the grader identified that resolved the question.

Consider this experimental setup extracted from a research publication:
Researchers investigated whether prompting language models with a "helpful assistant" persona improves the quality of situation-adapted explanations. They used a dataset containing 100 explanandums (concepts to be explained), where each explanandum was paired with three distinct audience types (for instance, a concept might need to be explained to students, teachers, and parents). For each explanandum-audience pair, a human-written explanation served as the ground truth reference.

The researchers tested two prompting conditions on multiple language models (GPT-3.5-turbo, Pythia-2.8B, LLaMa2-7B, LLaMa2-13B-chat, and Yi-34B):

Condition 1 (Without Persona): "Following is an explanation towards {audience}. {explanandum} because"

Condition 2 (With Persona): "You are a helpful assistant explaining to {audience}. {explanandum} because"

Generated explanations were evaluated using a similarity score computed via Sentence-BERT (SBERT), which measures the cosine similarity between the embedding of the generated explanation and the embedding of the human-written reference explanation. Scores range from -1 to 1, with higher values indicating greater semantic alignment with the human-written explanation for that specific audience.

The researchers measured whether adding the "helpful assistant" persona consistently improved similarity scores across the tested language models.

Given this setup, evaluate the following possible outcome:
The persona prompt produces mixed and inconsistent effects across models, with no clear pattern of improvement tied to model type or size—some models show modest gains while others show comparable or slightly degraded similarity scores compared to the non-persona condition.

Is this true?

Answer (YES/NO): NO